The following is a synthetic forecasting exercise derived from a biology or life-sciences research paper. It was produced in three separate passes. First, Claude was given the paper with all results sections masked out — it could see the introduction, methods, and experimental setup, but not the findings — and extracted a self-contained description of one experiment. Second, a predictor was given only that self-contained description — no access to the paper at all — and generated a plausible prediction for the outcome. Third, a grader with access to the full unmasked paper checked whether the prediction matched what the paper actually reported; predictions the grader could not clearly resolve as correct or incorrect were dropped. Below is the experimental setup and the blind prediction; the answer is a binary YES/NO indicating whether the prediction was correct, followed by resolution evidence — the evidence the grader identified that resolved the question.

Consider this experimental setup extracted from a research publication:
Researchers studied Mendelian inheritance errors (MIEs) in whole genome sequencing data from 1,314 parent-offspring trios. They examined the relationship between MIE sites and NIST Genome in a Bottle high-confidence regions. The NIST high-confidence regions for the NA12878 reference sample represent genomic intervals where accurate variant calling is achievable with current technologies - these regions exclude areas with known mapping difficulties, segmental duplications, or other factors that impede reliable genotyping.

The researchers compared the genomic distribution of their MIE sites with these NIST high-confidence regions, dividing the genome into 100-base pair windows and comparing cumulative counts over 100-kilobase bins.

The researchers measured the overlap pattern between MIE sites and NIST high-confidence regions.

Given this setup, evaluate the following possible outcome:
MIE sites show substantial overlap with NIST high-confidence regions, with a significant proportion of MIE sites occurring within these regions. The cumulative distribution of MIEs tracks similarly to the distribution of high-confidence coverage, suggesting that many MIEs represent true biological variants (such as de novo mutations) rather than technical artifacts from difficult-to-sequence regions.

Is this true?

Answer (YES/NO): NO